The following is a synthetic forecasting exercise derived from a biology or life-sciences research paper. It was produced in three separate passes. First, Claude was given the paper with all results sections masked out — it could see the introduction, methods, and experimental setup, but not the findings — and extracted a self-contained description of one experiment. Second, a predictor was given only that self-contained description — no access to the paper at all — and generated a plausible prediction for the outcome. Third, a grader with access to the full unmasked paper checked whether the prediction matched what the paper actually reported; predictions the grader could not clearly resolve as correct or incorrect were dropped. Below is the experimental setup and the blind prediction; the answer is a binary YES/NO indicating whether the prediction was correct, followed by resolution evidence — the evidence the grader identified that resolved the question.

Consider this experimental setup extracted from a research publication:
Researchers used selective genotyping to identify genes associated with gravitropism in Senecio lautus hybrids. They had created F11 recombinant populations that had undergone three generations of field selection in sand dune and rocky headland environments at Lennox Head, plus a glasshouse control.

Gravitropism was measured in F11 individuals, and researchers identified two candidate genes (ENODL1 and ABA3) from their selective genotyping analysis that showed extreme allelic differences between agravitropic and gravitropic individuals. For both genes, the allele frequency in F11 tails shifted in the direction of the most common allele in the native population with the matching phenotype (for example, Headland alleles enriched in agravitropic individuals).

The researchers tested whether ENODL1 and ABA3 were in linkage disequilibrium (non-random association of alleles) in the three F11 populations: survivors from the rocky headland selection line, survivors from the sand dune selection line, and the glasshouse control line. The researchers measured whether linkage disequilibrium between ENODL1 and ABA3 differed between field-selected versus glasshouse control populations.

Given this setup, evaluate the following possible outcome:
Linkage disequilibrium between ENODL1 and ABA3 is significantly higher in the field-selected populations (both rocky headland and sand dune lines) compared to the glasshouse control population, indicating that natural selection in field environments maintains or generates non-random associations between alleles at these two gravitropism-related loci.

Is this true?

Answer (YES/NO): YES